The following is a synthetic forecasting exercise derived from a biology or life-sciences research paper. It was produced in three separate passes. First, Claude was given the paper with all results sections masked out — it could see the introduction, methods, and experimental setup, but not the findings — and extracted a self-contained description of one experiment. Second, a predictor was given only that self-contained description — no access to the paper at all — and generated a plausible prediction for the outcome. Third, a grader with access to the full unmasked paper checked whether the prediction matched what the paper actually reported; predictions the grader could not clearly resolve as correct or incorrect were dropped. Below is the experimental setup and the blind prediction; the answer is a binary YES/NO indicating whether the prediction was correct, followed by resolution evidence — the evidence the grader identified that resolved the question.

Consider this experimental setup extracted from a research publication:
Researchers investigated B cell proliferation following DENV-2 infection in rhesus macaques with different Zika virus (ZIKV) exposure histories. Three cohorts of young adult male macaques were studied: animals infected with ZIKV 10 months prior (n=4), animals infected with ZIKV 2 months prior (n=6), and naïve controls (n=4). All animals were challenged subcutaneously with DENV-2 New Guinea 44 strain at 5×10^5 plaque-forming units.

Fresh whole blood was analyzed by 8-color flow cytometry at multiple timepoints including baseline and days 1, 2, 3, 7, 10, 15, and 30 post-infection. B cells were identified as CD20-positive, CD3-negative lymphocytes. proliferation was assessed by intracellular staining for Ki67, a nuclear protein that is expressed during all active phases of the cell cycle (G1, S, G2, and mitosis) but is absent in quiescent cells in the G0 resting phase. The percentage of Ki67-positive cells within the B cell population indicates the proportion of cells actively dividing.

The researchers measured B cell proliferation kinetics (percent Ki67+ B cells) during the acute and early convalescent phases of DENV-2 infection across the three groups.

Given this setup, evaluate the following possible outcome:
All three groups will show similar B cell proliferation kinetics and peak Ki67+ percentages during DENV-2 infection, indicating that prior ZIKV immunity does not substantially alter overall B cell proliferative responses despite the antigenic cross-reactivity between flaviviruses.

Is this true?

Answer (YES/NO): NO